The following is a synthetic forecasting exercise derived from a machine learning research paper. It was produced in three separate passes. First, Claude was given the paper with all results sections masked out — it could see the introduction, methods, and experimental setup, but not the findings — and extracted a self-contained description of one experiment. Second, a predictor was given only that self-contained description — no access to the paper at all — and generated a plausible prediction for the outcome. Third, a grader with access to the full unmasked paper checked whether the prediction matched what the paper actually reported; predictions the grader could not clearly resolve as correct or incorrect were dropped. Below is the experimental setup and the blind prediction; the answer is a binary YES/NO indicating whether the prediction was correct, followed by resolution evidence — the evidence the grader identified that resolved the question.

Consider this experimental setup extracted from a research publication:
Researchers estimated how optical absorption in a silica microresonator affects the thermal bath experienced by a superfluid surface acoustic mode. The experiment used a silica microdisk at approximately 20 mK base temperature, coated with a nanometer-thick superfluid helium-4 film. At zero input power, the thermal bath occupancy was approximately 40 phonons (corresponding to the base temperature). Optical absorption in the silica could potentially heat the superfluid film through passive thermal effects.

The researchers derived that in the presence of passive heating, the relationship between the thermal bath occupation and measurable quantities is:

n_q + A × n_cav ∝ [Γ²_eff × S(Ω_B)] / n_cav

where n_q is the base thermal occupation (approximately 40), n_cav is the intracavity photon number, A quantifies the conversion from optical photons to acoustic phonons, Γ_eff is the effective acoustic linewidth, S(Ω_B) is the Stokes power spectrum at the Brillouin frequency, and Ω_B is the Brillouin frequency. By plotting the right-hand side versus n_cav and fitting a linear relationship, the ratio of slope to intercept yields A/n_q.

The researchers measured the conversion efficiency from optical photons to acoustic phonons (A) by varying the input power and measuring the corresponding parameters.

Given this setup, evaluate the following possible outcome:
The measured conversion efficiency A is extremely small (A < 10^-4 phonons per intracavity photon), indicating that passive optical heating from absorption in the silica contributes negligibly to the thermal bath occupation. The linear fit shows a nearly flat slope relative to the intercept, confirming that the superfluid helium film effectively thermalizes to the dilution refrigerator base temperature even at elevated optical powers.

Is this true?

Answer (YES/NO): NO